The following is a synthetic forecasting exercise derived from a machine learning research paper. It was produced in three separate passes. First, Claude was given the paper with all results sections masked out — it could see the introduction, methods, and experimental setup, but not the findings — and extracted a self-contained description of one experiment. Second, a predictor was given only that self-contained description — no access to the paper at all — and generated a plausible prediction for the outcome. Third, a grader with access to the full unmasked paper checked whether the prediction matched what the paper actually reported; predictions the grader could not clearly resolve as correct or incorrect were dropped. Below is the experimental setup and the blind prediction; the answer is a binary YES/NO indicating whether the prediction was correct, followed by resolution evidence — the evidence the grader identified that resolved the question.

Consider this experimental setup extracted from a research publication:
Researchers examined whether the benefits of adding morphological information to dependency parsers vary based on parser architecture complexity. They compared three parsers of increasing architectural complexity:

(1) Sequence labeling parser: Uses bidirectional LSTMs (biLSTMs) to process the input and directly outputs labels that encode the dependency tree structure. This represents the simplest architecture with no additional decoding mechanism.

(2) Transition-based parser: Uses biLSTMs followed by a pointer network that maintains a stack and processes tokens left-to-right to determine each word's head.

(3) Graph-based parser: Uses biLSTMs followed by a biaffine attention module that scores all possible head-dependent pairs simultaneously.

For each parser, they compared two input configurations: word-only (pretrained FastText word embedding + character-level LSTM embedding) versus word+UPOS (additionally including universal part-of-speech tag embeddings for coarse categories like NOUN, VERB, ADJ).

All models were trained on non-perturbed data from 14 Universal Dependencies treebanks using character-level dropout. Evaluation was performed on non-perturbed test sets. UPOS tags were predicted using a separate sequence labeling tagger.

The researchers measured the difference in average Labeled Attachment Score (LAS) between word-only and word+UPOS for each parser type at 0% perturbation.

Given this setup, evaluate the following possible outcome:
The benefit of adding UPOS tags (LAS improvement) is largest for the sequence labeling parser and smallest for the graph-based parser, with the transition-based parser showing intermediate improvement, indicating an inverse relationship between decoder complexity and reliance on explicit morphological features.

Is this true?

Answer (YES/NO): NO